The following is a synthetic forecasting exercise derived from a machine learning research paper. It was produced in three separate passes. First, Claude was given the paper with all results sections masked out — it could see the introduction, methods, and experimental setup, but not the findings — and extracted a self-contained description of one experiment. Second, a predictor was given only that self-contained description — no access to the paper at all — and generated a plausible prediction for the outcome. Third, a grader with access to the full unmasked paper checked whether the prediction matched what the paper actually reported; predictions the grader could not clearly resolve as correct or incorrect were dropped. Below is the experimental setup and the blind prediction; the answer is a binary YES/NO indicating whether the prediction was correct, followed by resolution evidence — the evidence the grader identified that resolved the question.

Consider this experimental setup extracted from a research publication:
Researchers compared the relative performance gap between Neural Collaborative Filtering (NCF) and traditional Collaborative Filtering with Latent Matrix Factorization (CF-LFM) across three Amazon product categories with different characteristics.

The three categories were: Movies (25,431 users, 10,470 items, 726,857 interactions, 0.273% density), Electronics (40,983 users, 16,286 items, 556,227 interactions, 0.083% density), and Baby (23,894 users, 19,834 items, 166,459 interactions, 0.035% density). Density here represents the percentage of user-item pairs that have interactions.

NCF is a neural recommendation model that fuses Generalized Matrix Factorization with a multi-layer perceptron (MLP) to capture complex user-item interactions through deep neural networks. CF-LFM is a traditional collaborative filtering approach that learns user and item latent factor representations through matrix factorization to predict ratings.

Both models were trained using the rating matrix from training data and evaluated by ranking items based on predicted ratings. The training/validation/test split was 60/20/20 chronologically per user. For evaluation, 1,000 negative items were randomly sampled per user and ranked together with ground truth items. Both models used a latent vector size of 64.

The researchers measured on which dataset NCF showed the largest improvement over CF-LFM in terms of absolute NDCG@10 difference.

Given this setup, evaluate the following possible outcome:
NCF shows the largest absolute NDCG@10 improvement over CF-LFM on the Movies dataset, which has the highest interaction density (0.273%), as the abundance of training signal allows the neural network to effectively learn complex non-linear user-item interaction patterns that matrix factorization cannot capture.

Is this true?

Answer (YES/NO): NO